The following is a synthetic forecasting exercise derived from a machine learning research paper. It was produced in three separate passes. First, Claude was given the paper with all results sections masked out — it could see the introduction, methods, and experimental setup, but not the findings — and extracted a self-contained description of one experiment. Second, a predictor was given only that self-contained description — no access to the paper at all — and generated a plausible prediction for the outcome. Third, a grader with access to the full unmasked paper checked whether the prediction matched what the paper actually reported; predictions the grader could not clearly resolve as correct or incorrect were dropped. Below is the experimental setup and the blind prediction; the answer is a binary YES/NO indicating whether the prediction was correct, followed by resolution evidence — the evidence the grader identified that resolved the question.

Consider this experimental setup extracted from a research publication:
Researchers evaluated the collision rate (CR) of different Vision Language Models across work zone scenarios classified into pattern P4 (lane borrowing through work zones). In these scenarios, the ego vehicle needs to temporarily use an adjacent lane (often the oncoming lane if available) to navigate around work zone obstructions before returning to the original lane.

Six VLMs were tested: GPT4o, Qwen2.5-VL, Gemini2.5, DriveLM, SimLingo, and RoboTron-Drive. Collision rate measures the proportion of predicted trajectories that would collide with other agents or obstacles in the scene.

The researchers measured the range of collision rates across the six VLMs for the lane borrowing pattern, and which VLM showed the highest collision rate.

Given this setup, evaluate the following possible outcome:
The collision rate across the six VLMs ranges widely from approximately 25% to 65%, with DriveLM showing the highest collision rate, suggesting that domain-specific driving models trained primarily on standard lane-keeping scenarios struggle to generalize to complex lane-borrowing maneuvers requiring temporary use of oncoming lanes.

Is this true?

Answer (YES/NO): NO